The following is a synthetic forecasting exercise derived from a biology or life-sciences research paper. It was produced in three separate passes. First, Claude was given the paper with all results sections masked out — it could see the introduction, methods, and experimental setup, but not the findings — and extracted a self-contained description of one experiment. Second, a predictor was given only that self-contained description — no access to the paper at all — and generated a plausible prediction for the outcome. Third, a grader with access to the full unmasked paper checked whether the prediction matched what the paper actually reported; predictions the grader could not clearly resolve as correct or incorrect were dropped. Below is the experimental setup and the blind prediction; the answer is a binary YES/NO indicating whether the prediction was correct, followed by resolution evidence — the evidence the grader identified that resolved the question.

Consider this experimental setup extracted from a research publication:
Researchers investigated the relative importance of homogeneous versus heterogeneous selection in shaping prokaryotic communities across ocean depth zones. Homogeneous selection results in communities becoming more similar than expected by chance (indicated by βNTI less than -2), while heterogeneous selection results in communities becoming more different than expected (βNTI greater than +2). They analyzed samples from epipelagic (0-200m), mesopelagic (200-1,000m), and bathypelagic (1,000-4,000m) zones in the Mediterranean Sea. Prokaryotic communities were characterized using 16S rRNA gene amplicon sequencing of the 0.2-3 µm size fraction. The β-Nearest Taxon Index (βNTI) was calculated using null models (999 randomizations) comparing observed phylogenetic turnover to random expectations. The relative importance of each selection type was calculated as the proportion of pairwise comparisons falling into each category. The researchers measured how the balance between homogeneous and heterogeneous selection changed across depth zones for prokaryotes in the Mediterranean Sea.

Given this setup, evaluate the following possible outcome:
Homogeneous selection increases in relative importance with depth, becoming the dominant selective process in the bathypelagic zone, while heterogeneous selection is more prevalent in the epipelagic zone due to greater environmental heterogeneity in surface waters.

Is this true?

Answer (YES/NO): YES